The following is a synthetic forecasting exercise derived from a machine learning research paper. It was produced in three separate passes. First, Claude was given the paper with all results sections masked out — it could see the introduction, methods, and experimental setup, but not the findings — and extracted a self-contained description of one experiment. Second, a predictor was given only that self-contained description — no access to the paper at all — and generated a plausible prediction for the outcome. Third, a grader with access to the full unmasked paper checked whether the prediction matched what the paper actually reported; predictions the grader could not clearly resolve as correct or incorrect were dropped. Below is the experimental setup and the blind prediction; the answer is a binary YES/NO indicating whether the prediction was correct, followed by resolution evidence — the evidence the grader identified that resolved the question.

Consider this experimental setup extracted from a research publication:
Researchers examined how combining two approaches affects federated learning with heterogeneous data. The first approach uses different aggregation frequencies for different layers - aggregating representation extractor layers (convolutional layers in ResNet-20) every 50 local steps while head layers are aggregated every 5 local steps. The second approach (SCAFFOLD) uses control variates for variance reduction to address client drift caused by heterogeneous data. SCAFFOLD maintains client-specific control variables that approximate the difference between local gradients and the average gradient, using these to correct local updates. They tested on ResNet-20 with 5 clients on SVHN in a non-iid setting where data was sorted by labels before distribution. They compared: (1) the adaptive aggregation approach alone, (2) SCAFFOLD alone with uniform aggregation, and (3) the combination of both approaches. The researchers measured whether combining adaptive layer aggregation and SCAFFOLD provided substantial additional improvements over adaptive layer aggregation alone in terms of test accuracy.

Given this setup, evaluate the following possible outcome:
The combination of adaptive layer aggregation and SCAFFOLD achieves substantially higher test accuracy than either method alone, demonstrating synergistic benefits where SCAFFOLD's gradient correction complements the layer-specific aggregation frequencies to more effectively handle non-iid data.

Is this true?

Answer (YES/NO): NO